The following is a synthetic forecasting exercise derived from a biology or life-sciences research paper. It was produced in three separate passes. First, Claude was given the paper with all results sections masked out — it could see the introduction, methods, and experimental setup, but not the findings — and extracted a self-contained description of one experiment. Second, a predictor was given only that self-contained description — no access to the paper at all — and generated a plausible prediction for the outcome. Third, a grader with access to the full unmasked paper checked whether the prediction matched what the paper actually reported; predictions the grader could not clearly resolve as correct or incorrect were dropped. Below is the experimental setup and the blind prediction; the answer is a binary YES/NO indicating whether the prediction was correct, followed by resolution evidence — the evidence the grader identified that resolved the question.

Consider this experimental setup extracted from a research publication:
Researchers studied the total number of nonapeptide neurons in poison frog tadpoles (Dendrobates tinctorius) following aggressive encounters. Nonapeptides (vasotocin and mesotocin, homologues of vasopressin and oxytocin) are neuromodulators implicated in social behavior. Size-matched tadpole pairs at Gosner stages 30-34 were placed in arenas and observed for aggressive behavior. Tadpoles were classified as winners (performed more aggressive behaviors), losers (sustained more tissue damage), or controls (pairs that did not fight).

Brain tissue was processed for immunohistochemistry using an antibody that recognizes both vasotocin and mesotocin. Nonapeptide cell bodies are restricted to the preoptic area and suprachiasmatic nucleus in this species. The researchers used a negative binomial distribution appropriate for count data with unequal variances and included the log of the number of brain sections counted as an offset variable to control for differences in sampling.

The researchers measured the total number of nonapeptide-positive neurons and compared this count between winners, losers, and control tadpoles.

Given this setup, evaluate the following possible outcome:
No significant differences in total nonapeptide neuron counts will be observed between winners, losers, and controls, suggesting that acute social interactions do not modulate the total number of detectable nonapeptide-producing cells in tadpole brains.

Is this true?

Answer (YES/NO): YES